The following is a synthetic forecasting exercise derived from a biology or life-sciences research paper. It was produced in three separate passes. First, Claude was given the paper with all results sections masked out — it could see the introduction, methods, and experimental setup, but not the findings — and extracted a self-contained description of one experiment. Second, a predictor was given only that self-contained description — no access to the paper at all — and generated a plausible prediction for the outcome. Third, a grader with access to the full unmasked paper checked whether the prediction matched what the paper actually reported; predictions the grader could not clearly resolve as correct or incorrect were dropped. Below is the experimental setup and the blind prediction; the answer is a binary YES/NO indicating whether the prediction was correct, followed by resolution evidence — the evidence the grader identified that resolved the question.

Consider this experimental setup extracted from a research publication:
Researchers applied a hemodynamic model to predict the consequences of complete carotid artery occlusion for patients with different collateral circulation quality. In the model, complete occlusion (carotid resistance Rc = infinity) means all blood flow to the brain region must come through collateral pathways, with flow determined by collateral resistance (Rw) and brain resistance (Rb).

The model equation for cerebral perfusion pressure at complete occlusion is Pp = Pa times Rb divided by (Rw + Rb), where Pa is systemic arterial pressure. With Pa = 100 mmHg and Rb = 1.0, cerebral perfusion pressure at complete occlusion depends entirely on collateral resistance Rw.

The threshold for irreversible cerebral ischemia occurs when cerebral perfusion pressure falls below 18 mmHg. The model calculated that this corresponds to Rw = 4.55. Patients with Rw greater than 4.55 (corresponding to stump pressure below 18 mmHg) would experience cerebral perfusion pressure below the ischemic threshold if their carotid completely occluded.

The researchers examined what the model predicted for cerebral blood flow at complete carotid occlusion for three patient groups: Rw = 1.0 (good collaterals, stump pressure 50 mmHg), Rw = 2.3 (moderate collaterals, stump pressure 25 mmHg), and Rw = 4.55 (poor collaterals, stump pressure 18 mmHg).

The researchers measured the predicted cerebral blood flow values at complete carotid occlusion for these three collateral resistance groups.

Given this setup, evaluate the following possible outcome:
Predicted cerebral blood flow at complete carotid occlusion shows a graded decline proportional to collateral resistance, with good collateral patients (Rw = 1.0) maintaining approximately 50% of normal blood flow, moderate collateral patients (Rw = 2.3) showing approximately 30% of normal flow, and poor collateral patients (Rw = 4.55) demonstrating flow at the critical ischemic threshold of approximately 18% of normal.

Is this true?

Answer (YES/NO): NO